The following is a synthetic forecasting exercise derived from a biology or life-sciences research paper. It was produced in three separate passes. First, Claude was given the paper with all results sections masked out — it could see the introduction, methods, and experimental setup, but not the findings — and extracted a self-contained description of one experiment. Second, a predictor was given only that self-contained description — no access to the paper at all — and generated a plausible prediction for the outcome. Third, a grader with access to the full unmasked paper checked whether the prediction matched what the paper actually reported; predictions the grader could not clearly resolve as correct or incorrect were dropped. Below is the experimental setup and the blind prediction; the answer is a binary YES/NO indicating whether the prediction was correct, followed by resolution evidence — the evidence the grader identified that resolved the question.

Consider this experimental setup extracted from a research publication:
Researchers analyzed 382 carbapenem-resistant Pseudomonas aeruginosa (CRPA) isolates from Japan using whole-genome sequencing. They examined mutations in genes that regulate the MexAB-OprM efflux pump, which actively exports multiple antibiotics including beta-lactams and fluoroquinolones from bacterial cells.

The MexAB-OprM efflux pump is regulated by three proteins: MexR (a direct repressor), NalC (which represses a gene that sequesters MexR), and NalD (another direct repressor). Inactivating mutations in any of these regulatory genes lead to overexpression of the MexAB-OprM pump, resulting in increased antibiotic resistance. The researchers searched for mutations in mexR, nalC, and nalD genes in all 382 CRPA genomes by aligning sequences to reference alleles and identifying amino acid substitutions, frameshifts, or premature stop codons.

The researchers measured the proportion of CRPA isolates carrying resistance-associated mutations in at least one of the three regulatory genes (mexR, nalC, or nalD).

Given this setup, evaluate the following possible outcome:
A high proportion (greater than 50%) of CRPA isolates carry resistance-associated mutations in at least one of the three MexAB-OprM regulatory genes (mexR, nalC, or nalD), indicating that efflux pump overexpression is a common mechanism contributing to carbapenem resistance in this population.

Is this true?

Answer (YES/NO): NO